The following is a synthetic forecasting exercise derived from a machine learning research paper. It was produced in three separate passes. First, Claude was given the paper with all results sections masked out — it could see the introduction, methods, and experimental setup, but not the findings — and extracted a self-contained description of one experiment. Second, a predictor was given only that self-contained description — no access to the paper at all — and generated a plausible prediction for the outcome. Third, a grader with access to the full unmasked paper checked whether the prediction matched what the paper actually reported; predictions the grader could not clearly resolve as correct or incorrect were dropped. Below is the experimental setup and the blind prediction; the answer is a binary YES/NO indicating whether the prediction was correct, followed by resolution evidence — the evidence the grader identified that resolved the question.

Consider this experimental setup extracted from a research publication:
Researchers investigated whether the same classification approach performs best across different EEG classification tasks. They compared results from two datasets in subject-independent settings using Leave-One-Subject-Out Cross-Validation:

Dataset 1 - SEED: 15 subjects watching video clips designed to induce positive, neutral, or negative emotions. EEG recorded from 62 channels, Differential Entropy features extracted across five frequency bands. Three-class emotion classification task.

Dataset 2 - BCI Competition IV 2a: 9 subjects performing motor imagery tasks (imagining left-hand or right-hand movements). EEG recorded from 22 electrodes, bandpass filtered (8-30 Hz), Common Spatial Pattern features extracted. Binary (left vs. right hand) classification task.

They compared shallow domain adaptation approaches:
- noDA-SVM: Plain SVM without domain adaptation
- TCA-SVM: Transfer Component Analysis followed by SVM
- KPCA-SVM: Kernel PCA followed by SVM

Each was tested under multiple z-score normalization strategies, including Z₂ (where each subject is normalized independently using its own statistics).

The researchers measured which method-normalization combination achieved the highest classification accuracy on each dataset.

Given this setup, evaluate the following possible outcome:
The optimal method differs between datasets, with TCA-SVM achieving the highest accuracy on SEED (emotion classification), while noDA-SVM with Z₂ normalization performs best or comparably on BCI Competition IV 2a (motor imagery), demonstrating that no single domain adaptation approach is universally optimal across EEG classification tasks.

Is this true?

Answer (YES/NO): NO